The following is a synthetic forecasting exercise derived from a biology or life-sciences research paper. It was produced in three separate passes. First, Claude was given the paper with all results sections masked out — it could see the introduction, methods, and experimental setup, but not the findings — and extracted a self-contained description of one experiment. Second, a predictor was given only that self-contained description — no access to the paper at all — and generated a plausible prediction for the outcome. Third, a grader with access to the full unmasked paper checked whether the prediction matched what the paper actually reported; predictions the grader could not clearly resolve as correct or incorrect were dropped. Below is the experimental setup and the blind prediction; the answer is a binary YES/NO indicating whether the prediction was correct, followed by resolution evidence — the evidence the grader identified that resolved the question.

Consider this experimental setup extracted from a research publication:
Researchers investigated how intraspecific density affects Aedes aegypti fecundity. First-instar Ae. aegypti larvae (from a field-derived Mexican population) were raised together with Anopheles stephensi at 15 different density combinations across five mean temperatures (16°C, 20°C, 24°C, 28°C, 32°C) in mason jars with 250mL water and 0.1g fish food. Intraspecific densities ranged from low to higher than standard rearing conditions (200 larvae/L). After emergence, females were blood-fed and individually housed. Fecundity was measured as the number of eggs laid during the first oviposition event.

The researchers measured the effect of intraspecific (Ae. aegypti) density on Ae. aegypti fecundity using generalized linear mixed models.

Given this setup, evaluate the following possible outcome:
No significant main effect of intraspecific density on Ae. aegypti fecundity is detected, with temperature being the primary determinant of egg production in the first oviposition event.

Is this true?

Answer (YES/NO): NO